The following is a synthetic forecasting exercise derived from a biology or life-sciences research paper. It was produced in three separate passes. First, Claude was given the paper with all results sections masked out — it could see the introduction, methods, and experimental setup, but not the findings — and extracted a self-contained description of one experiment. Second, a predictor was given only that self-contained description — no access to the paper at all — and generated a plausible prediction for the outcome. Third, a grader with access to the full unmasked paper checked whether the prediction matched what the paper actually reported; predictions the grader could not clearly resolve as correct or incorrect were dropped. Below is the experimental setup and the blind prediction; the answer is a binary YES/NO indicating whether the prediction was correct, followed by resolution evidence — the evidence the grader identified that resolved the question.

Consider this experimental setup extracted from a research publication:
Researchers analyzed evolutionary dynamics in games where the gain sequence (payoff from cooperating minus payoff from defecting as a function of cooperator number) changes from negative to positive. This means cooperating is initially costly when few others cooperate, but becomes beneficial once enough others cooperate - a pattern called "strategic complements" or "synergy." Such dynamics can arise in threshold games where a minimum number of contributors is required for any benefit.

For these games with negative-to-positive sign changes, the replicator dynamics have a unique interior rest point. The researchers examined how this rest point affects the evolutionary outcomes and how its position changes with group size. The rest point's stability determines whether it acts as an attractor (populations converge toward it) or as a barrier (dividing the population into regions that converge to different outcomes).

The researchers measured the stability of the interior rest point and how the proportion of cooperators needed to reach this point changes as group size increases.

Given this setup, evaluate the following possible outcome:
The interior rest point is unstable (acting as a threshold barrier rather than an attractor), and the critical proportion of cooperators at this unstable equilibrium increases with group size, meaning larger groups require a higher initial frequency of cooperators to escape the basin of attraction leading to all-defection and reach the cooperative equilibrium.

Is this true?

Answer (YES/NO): NO